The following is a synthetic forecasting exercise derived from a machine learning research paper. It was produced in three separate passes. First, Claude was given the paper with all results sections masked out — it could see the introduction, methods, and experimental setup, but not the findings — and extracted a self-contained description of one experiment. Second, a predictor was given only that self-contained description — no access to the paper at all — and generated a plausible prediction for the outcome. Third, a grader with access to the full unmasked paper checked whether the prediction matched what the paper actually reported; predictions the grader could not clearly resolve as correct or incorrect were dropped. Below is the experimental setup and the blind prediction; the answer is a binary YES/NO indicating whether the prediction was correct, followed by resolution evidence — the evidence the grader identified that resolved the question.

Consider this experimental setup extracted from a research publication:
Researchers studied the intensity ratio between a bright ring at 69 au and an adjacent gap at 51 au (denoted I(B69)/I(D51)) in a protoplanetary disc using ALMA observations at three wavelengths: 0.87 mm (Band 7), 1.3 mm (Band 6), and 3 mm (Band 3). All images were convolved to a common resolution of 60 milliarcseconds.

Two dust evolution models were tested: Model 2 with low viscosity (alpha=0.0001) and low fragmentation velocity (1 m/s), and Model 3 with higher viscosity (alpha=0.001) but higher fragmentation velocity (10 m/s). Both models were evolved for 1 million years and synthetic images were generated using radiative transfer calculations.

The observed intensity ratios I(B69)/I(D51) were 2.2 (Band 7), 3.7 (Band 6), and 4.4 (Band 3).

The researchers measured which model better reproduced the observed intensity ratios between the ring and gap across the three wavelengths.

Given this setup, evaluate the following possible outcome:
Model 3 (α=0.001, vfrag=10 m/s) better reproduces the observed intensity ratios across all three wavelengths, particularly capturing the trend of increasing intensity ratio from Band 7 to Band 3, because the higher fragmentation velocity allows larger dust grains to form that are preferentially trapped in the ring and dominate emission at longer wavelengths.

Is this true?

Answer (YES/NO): NO